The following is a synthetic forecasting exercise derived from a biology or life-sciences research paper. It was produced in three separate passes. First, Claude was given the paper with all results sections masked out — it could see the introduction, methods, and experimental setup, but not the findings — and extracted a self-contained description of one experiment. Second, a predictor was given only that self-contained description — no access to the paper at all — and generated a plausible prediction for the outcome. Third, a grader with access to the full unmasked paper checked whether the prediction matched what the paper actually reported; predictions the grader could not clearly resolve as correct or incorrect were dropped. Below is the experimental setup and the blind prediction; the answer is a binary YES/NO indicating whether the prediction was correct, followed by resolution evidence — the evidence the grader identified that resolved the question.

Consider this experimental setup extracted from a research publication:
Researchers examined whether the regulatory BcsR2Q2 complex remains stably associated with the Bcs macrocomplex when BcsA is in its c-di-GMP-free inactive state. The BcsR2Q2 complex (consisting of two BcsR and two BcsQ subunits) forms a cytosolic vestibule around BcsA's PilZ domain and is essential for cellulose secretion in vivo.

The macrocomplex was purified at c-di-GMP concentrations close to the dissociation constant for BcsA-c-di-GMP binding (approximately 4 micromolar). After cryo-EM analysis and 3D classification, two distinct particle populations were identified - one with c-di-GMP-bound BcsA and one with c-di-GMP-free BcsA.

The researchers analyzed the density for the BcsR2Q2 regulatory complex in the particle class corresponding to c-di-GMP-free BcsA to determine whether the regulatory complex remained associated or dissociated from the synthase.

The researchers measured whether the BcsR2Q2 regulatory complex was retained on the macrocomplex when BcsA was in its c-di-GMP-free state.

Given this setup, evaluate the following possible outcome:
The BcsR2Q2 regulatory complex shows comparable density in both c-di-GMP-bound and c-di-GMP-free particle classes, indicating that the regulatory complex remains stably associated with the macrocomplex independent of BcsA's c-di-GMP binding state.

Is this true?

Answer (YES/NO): YES